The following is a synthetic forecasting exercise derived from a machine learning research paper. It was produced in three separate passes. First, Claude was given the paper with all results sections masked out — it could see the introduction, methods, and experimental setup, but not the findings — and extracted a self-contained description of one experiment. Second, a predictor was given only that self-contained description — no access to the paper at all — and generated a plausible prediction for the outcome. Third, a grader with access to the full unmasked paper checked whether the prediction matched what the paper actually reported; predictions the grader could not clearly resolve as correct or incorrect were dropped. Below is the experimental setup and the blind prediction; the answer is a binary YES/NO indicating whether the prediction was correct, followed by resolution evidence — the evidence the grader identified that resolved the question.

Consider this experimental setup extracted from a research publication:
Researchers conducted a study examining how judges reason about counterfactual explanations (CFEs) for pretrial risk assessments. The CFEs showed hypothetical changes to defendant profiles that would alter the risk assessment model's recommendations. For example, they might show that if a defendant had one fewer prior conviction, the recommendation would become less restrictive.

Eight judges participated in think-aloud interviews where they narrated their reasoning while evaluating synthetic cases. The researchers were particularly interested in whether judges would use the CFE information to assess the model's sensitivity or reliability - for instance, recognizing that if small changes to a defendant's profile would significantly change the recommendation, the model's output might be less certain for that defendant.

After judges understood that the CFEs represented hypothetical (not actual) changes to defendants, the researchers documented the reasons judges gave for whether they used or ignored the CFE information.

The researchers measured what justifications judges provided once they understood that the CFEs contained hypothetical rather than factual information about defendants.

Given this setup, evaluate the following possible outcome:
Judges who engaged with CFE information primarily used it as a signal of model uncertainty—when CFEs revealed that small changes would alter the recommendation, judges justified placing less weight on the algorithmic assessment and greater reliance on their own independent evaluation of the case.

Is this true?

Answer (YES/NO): NO